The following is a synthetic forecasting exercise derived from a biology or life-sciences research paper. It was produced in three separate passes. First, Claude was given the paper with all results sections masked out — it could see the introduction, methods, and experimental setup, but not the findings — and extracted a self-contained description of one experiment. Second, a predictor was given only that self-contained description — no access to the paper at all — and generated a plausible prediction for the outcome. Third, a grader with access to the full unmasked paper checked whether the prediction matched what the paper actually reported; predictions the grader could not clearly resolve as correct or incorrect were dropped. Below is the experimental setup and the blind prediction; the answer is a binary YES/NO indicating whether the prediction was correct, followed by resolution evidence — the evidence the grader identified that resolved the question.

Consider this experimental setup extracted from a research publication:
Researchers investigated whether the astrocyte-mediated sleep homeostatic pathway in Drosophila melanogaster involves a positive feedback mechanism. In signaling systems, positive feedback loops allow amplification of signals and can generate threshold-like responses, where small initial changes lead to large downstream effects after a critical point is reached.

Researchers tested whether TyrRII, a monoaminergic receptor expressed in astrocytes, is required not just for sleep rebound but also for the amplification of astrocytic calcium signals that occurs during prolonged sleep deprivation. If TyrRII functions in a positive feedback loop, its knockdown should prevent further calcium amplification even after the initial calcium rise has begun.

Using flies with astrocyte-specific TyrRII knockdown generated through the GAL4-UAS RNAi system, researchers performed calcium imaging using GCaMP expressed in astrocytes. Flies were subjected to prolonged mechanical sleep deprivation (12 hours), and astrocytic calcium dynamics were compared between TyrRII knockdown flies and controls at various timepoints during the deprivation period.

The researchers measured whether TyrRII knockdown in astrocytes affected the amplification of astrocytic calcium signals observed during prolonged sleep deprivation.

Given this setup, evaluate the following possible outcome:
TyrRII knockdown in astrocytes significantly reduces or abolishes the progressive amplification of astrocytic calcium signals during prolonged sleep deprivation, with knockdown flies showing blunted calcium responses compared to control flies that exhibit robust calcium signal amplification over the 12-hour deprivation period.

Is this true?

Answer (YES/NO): YES